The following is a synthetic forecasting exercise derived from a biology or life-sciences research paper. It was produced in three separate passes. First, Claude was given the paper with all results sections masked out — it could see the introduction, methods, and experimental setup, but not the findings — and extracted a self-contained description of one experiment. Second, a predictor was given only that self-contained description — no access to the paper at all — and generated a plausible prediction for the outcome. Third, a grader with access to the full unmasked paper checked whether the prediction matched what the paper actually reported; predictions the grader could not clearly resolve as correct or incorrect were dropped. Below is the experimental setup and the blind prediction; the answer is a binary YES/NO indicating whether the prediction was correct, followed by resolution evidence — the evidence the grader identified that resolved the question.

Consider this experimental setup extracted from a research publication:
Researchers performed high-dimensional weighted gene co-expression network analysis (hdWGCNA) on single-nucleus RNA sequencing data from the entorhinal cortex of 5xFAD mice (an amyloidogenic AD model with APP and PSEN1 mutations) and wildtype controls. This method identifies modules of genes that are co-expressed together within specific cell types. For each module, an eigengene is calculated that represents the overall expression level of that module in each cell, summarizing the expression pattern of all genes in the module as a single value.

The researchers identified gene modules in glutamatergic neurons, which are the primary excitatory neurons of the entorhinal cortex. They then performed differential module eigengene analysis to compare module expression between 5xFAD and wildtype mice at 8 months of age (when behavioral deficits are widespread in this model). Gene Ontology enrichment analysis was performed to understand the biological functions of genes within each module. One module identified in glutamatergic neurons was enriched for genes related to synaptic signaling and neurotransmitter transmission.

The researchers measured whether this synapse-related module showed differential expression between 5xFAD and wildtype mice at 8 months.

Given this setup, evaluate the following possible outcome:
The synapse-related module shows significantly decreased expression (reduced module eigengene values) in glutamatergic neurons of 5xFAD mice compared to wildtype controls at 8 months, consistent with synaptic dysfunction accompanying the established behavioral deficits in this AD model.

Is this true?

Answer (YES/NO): NO